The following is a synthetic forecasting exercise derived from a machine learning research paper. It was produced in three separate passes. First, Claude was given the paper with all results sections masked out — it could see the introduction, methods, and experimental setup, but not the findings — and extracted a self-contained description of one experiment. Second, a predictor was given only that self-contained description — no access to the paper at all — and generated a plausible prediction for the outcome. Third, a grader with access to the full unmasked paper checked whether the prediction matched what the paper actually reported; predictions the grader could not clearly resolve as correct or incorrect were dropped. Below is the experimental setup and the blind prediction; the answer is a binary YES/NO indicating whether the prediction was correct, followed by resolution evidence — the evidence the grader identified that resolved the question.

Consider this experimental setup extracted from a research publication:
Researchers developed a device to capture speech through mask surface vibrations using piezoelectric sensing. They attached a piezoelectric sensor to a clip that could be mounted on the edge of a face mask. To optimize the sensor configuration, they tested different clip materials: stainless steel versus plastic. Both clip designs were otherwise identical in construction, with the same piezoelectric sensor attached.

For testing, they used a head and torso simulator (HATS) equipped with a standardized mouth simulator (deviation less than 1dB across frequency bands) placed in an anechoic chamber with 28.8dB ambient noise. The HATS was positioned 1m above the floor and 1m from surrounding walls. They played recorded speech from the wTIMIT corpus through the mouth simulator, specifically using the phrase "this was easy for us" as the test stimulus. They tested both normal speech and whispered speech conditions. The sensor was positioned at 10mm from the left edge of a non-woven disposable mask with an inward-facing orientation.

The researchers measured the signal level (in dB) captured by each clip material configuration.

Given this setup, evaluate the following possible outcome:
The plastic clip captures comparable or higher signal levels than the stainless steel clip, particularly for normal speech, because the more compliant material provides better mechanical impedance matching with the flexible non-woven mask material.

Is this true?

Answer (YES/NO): NO